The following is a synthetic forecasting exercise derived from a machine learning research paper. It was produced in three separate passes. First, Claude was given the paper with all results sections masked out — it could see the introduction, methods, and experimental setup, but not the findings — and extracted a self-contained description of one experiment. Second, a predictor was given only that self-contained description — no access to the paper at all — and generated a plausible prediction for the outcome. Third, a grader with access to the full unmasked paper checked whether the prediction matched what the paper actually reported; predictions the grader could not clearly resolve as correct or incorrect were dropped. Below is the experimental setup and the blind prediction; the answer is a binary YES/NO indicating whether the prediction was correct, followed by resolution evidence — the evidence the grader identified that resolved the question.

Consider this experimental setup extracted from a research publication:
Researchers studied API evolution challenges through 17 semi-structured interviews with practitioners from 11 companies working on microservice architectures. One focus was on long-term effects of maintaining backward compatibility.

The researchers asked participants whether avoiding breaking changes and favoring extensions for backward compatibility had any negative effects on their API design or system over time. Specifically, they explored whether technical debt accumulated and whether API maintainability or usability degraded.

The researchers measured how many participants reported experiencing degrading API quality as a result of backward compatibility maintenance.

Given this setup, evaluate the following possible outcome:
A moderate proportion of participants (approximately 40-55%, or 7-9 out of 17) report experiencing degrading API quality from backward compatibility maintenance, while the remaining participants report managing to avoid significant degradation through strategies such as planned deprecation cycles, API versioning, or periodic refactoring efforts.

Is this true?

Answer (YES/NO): YES